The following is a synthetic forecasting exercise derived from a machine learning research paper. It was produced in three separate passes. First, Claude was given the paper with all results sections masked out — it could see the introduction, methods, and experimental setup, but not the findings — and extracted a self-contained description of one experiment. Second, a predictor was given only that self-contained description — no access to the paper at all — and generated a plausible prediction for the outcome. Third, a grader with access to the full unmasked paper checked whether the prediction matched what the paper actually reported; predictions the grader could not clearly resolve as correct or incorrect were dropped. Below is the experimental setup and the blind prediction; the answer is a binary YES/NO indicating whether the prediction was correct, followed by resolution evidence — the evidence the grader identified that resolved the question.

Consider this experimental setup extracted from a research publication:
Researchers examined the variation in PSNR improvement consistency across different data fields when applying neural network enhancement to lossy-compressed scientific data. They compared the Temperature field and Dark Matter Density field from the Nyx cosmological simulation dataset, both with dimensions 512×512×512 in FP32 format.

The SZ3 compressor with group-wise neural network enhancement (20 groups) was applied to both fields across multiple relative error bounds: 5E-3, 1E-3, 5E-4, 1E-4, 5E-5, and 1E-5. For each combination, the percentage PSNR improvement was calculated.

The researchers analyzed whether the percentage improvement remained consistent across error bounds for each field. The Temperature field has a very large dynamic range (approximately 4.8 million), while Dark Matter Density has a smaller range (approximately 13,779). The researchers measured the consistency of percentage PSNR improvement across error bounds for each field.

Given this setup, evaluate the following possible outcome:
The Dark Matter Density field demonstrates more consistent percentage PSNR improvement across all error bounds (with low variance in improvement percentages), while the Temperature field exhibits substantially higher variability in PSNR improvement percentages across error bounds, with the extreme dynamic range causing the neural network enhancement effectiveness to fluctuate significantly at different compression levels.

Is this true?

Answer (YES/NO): YES